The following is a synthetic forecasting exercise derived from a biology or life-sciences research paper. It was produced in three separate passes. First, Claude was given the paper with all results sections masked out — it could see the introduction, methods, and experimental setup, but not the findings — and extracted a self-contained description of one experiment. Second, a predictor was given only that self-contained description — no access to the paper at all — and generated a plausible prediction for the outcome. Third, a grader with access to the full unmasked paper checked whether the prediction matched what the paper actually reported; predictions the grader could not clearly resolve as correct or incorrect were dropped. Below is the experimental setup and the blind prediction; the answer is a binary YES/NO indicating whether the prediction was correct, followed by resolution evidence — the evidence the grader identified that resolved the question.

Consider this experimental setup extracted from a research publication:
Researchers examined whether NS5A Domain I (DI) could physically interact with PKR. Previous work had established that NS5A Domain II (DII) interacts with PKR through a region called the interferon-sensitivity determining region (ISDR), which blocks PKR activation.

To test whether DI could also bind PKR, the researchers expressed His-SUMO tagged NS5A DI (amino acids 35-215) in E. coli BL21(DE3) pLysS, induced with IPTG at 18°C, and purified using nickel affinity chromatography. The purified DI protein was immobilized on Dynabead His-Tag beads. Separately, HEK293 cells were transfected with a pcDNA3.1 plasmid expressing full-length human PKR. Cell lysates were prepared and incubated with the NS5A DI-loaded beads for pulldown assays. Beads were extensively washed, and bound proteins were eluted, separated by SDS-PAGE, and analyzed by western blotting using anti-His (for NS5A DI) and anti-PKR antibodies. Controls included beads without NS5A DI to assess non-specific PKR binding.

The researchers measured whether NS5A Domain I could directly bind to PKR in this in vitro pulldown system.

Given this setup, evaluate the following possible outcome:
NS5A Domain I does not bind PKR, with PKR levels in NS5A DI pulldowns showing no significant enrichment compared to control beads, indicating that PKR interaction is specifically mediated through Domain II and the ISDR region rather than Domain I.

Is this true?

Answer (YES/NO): NO